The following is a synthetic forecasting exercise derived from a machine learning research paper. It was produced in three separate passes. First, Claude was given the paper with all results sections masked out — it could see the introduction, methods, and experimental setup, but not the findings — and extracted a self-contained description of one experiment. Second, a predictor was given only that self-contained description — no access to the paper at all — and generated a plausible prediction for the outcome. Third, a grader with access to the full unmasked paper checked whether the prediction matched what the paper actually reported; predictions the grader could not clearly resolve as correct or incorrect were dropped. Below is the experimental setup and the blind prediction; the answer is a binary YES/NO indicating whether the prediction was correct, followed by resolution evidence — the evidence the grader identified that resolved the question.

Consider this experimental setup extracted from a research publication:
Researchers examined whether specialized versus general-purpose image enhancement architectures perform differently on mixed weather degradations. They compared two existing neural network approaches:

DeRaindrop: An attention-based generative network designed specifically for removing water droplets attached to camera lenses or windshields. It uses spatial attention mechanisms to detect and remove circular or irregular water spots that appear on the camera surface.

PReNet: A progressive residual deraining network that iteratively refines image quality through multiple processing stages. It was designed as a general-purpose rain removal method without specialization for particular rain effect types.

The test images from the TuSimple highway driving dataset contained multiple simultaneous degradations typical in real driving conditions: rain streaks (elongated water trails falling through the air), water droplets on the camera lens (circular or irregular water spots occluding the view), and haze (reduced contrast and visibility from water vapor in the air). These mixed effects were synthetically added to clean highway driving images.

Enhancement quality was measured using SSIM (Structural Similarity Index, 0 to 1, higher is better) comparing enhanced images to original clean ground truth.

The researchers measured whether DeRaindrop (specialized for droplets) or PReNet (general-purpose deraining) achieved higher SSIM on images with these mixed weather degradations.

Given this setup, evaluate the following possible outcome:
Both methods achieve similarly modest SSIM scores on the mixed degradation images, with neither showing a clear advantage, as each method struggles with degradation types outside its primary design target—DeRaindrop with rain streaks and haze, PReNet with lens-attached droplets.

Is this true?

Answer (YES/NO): NO